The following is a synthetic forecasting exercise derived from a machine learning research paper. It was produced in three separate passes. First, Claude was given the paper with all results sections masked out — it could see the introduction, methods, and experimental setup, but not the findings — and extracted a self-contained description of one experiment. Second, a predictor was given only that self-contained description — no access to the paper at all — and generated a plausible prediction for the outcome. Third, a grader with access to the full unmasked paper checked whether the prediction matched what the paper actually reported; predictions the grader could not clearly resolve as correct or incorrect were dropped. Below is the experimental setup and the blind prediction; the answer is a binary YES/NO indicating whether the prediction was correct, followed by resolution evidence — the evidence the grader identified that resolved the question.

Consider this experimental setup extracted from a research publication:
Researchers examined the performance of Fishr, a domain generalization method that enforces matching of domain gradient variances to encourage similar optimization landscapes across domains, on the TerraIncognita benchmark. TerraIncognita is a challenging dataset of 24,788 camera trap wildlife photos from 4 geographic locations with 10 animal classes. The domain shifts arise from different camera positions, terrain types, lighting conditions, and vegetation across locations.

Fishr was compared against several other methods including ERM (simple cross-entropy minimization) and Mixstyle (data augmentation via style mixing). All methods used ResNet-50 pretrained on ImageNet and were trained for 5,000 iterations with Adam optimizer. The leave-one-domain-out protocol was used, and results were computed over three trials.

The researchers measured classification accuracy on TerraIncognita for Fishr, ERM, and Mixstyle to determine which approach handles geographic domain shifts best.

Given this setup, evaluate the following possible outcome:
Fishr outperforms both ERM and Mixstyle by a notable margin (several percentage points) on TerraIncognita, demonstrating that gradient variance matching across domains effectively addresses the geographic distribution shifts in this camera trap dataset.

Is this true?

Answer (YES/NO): YES